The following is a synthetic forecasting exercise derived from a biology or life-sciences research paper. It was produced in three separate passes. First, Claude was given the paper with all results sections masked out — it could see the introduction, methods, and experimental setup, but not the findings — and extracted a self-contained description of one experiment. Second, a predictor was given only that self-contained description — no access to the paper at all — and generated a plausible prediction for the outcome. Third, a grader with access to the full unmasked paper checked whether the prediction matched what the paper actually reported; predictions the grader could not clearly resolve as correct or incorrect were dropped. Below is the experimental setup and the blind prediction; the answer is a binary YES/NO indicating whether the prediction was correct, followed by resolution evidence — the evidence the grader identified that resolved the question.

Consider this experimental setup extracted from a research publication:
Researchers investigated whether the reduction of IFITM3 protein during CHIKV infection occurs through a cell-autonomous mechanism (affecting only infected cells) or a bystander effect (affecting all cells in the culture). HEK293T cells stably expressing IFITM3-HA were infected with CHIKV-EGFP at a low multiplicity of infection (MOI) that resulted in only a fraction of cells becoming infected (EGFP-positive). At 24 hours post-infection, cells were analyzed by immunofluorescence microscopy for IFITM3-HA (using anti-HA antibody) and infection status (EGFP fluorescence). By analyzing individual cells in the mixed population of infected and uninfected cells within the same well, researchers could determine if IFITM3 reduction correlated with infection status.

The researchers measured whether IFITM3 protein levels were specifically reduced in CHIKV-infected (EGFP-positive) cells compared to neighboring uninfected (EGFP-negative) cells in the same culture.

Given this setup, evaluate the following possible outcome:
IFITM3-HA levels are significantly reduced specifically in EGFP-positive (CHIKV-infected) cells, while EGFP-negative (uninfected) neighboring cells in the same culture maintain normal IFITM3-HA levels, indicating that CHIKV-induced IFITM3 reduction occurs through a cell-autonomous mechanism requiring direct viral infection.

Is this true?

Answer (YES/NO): YES